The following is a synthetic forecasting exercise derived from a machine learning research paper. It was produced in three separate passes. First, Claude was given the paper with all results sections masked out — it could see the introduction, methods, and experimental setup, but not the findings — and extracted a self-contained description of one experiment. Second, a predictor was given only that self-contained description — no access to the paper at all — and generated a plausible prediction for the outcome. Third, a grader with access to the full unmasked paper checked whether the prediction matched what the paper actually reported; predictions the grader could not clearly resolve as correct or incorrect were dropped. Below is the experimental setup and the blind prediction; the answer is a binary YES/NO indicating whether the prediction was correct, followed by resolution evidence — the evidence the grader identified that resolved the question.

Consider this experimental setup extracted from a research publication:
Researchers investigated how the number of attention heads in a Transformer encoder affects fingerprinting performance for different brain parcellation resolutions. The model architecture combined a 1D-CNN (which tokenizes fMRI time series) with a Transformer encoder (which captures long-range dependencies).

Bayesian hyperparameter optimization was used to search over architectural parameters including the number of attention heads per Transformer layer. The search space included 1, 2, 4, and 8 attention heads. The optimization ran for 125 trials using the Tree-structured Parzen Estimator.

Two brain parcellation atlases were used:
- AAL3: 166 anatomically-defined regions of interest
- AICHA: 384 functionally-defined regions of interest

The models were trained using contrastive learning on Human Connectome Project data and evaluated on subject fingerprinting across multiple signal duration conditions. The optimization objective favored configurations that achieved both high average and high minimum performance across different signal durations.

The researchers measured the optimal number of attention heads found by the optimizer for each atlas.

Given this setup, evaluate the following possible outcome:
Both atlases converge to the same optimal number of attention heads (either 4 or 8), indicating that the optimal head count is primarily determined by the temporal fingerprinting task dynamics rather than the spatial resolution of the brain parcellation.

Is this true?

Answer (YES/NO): NO